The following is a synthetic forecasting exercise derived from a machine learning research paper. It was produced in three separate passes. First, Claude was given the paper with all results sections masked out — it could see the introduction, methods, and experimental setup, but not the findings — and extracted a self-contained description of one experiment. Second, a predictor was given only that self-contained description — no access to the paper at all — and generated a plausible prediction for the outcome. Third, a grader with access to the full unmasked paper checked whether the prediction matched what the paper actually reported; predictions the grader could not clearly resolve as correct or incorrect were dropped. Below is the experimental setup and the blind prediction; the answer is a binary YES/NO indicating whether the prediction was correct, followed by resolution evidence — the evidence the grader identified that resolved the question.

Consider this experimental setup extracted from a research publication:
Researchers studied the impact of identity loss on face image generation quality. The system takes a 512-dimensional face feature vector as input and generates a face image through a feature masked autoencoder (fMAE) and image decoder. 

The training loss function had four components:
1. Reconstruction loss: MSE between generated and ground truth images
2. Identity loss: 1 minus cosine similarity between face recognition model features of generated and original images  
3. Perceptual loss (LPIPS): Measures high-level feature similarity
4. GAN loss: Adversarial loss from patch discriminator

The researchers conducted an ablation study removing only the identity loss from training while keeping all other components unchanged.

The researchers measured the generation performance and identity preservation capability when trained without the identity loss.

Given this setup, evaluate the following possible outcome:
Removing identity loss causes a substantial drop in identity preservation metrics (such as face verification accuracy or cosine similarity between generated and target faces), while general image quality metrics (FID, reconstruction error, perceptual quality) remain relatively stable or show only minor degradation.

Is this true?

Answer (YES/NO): NO